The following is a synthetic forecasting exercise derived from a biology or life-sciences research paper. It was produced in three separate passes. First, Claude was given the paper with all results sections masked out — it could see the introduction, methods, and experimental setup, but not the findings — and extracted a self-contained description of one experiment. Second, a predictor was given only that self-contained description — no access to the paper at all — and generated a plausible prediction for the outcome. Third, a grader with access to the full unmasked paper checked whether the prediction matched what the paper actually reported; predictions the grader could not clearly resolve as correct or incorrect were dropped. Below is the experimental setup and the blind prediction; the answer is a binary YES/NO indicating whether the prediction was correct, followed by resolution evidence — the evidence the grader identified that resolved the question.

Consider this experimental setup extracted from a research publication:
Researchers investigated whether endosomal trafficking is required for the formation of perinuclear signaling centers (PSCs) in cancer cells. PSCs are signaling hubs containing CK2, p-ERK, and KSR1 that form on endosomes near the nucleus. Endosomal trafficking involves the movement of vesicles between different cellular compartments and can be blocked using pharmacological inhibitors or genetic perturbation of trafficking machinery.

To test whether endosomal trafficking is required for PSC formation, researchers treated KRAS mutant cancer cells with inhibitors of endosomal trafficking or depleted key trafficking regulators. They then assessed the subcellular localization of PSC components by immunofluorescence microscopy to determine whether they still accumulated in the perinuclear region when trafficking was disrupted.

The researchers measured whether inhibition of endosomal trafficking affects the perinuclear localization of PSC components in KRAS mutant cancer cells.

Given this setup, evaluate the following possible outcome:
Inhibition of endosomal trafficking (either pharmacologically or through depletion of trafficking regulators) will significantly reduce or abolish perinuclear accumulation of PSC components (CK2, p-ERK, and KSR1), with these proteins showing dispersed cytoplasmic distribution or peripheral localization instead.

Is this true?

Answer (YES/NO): NO